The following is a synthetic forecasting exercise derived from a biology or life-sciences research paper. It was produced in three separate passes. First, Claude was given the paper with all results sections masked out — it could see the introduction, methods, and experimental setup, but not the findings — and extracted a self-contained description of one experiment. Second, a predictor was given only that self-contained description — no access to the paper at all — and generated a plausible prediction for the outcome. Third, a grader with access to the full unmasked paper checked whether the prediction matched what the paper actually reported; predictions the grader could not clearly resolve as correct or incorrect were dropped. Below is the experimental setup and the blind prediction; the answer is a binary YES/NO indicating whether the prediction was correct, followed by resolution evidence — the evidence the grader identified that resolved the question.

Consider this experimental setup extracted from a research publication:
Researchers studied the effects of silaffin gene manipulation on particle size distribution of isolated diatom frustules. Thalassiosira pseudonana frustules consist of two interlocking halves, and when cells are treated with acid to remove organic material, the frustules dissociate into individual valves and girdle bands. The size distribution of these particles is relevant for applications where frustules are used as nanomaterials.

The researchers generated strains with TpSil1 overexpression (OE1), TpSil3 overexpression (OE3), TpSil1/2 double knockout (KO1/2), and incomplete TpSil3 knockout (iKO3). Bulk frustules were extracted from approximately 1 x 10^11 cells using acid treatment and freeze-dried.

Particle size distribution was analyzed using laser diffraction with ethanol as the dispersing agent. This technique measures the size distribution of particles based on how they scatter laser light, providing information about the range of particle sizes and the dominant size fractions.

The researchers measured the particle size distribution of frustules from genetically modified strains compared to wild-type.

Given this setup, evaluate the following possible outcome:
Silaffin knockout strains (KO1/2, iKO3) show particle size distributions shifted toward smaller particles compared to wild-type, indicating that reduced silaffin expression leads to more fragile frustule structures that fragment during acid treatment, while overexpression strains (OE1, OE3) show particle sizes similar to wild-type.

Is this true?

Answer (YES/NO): NO